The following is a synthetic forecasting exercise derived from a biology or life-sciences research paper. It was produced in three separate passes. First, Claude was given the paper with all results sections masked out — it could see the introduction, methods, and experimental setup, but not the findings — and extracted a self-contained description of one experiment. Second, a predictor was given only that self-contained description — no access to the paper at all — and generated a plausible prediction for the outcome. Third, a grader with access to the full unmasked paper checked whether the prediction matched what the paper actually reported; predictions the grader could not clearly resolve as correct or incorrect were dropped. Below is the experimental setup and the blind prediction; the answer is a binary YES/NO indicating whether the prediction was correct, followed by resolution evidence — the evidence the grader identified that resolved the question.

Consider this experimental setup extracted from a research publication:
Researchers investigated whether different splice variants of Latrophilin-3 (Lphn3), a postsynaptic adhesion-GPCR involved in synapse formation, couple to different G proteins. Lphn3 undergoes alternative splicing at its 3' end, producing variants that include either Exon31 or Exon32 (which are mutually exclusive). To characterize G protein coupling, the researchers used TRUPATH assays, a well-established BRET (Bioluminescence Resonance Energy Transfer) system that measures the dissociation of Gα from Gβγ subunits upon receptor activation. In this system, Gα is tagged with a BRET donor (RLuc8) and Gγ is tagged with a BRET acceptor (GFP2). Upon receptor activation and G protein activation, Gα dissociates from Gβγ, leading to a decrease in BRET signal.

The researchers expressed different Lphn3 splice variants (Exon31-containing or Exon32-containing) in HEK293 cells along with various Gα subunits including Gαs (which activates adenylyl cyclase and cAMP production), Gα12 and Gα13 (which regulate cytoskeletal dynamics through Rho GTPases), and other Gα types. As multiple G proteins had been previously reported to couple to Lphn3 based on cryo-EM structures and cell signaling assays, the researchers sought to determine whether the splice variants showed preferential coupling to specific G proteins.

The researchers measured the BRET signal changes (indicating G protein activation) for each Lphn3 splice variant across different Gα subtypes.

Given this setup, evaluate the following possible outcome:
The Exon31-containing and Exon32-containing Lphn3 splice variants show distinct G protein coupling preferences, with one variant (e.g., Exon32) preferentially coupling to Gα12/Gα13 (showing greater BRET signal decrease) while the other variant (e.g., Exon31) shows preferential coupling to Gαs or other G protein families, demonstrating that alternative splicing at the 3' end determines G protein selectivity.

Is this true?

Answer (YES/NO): YES